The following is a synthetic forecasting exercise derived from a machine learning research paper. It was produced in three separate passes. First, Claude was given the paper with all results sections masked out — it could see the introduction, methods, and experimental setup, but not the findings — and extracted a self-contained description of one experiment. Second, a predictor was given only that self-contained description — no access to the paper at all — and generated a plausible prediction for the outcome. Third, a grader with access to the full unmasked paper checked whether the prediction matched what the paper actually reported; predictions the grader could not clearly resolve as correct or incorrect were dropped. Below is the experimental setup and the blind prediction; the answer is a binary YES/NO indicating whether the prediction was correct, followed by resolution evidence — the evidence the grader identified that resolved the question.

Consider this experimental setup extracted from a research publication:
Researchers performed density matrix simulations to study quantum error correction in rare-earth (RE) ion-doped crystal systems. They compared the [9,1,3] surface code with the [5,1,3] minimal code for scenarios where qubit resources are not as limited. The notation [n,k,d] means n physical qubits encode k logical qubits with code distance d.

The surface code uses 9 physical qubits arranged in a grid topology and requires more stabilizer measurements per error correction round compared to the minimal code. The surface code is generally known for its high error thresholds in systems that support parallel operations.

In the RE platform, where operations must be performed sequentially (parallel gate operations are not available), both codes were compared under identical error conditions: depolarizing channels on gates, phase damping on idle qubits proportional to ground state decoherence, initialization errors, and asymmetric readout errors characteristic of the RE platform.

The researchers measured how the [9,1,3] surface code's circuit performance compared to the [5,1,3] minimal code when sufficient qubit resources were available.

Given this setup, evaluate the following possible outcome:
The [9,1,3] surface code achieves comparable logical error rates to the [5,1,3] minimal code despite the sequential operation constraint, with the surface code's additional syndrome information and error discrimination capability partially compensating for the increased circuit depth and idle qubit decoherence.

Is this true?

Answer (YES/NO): NO